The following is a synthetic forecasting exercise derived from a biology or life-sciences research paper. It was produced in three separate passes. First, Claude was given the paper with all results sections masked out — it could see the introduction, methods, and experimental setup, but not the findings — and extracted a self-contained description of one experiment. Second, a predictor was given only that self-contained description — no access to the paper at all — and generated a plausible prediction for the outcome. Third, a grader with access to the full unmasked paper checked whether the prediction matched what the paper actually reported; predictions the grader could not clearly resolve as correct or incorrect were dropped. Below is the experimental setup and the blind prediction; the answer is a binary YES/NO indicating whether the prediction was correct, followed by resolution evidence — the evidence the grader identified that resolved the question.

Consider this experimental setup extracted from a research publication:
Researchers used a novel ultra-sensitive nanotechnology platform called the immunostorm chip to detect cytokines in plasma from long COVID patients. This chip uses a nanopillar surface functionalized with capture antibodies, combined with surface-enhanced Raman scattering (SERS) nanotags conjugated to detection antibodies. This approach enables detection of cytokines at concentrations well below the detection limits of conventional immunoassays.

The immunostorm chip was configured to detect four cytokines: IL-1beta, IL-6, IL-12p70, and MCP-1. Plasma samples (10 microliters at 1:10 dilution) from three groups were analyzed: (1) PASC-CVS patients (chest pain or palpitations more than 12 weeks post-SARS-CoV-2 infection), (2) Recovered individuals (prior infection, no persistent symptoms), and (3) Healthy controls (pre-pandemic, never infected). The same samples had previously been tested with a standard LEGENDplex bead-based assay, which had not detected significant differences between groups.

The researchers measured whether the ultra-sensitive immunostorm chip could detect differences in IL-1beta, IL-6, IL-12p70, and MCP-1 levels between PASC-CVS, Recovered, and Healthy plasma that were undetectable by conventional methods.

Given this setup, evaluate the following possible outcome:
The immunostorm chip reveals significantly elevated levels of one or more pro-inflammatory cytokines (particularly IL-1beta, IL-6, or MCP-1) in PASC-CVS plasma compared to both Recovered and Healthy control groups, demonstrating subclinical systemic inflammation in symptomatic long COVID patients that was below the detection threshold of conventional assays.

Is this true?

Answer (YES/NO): NO